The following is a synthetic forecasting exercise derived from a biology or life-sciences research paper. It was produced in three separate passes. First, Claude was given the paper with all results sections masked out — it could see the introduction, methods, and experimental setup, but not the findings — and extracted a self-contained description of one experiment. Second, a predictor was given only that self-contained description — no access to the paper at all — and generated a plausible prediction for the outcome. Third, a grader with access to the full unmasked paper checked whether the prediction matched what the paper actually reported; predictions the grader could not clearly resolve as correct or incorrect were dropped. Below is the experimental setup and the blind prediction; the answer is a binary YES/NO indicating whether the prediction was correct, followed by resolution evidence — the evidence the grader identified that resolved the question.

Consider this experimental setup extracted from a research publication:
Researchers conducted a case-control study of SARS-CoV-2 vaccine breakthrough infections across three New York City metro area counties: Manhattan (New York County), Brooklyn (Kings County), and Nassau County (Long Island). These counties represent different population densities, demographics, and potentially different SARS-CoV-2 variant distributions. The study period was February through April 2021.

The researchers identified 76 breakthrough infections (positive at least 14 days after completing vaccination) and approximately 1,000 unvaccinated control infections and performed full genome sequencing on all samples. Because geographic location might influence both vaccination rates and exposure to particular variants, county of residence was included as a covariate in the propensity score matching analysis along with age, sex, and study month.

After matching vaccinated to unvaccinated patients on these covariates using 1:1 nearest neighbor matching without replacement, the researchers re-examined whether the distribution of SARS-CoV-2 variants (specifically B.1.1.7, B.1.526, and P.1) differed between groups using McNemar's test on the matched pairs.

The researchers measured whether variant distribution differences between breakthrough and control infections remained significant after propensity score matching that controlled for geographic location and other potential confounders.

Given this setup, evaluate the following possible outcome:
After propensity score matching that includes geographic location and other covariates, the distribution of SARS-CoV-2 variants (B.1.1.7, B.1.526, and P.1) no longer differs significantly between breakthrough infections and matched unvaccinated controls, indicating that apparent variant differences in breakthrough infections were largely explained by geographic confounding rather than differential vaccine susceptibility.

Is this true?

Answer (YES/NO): NO